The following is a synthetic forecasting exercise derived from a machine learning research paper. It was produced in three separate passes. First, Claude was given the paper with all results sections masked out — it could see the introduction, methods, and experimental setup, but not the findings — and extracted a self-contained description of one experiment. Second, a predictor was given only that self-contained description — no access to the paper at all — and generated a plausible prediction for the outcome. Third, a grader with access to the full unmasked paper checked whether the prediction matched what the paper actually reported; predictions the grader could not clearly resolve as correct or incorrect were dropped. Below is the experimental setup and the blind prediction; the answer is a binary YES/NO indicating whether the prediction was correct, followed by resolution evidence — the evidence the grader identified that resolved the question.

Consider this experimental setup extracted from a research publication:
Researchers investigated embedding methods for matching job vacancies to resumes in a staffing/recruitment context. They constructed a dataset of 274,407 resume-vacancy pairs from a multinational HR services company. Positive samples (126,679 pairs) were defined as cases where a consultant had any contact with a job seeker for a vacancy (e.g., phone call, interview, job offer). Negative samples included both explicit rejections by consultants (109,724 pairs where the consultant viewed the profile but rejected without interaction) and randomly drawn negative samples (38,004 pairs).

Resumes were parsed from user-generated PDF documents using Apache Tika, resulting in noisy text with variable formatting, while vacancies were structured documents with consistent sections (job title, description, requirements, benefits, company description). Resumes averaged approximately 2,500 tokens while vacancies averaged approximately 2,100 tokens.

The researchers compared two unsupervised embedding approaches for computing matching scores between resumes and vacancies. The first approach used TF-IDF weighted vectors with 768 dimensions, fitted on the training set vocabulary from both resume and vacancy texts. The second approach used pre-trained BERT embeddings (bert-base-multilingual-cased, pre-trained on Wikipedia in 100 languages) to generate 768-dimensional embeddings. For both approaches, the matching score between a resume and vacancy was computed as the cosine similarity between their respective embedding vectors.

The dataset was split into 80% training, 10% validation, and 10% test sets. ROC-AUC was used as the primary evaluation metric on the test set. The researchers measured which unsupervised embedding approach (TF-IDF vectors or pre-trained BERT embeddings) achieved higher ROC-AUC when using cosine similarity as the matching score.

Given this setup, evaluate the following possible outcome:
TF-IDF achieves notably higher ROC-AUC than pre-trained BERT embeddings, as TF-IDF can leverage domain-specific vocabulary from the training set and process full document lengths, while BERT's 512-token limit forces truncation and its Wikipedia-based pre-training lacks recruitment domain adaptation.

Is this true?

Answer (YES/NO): NO